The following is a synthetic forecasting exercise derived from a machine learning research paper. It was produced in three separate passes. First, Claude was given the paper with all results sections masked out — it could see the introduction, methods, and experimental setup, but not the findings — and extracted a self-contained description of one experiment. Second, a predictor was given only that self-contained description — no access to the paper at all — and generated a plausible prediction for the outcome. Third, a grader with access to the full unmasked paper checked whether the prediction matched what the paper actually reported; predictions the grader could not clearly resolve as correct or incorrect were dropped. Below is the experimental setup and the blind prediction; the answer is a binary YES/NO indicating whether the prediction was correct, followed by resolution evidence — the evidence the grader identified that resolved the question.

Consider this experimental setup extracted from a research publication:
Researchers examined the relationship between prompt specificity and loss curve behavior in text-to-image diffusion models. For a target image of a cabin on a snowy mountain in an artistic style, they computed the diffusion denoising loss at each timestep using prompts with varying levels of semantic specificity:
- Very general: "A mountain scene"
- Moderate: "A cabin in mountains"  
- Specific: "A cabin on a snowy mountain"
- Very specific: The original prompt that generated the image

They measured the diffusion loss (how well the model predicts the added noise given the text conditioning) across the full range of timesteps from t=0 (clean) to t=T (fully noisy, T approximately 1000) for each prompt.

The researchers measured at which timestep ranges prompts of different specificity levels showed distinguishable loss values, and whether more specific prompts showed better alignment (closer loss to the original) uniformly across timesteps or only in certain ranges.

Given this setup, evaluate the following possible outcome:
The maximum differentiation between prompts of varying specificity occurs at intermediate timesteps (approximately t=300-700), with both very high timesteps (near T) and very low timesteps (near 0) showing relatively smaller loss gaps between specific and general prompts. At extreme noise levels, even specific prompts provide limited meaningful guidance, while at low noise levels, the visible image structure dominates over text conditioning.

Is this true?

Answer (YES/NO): NO